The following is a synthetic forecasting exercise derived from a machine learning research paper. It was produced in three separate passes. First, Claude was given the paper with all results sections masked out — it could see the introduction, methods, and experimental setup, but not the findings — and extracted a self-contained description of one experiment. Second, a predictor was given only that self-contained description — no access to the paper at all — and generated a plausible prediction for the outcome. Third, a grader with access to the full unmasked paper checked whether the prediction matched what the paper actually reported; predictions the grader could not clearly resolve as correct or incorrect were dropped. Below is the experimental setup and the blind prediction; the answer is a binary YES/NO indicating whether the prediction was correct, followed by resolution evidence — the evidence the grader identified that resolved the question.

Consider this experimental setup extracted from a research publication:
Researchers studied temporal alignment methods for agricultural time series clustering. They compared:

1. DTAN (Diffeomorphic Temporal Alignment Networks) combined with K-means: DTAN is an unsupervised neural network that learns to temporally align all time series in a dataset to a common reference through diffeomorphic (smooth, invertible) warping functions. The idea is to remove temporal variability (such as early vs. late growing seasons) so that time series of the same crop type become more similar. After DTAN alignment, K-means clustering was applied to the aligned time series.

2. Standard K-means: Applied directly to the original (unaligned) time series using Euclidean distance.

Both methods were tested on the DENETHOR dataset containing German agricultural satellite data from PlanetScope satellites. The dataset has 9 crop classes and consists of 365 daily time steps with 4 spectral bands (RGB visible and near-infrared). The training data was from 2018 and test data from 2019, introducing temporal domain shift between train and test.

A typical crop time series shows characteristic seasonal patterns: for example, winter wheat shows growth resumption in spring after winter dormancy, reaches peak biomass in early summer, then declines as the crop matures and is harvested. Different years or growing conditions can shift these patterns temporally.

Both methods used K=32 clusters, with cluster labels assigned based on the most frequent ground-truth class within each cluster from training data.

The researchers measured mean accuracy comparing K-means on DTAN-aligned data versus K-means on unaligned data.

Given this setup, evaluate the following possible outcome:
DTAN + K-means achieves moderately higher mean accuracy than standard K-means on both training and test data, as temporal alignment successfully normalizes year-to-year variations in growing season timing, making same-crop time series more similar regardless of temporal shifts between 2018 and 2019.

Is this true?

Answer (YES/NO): NO